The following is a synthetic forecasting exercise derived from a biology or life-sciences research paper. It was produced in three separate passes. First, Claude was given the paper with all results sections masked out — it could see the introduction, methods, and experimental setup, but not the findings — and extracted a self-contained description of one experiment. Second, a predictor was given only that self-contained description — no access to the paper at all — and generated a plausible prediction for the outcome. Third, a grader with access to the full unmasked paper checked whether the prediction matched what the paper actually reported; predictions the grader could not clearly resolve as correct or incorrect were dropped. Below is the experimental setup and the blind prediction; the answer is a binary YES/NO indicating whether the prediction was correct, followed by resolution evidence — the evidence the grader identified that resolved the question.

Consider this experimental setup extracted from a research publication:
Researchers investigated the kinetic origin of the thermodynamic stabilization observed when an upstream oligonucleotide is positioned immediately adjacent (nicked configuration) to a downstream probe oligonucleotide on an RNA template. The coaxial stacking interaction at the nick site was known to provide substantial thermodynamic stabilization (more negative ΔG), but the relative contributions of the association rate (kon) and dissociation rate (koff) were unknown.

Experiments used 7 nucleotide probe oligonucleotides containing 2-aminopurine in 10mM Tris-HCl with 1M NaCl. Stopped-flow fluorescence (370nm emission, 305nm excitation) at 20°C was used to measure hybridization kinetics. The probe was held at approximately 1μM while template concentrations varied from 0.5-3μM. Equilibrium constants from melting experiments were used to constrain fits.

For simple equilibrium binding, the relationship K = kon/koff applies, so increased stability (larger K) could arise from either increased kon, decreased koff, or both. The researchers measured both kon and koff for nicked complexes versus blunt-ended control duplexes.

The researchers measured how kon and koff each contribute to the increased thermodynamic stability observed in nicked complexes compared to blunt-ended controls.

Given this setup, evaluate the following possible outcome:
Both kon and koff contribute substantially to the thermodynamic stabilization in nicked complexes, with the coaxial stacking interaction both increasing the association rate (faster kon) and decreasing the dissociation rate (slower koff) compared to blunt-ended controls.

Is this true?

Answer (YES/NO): NO